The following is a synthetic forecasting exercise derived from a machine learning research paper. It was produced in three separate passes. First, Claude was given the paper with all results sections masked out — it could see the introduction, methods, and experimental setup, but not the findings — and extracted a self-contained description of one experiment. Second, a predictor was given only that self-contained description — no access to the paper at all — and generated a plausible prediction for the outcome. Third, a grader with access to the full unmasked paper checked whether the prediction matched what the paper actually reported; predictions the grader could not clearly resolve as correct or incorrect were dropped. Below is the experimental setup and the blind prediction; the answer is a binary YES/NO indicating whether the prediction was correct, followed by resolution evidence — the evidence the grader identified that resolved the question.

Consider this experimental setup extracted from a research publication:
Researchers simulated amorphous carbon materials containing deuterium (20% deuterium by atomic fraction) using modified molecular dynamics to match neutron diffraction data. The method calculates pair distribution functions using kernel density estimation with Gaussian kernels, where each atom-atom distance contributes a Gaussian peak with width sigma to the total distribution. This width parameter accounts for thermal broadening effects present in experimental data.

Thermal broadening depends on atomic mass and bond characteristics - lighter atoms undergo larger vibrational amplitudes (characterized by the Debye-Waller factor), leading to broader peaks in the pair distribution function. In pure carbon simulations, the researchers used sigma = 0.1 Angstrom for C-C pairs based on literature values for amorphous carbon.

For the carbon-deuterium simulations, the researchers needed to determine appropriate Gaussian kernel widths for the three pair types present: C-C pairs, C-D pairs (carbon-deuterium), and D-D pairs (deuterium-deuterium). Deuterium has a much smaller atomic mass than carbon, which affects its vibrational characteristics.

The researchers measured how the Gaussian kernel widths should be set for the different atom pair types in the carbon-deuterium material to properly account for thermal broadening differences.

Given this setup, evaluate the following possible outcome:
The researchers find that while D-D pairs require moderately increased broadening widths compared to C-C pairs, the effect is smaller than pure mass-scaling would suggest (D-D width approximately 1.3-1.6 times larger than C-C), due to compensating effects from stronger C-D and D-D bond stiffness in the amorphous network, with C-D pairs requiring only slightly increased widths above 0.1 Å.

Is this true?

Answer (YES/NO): YES